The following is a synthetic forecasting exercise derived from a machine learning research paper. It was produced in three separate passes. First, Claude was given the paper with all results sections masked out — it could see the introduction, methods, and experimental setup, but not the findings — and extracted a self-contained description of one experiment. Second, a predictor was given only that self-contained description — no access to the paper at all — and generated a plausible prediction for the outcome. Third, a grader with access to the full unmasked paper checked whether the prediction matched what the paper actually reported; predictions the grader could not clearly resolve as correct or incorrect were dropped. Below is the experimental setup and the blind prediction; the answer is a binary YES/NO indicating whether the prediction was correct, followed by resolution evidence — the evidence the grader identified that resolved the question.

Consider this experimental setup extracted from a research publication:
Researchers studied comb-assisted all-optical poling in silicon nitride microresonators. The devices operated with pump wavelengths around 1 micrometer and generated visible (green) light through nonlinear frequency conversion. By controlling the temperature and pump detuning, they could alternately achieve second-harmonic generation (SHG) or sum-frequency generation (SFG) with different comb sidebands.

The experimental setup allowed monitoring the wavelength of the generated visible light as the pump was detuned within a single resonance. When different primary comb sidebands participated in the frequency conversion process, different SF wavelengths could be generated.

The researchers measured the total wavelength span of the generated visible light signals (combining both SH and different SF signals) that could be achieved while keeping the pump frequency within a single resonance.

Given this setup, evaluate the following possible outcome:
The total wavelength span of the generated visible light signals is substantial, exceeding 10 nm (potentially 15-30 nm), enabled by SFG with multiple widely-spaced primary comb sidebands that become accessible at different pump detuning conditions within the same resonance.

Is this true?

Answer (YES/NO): YES